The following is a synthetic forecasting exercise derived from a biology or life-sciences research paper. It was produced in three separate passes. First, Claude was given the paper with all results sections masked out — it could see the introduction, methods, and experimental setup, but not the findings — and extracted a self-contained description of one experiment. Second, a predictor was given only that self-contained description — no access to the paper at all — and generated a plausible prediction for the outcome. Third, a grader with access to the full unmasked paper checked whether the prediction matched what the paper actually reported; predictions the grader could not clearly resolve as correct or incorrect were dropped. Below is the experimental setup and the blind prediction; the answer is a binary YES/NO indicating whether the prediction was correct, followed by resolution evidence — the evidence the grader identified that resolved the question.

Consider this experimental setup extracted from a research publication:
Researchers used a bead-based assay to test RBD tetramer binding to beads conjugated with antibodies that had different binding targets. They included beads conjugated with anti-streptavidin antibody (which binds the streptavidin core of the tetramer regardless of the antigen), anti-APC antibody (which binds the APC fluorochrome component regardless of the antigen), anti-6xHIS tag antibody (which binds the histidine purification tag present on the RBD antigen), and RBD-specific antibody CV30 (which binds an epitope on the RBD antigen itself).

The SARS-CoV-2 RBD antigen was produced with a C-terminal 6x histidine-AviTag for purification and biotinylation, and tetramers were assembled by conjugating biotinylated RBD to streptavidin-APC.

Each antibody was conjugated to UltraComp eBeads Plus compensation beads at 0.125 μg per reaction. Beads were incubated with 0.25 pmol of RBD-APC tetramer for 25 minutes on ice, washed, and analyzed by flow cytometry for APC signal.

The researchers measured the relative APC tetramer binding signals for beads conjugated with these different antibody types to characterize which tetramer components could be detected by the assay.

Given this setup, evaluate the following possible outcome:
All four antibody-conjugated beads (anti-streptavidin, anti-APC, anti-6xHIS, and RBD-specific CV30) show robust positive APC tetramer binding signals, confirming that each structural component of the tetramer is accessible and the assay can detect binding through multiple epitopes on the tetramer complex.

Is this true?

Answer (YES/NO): NO